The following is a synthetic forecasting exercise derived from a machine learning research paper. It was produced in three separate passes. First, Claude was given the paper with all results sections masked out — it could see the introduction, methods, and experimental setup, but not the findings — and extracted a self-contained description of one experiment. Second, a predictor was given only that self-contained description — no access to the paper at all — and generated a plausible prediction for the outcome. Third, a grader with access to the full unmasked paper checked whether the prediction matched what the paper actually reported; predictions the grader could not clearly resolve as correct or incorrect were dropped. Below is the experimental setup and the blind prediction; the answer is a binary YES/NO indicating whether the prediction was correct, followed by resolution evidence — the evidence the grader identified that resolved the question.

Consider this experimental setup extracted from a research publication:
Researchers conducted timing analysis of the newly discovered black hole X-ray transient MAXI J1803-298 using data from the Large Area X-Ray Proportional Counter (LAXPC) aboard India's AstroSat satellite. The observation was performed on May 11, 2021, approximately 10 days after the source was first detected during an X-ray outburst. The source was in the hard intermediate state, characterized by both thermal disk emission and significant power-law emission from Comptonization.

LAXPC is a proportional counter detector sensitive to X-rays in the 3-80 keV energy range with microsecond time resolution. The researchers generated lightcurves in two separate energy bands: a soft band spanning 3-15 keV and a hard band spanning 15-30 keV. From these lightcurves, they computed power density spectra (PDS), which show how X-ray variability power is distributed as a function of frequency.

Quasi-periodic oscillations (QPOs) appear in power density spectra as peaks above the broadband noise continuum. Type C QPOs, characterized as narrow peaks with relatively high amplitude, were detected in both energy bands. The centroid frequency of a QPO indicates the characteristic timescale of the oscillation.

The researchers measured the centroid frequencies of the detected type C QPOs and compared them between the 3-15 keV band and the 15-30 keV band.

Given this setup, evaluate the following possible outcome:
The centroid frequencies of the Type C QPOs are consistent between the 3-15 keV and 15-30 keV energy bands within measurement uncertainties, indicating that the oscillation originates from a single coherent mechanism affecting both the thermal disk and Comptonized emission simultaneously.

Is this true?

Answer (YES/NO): NO